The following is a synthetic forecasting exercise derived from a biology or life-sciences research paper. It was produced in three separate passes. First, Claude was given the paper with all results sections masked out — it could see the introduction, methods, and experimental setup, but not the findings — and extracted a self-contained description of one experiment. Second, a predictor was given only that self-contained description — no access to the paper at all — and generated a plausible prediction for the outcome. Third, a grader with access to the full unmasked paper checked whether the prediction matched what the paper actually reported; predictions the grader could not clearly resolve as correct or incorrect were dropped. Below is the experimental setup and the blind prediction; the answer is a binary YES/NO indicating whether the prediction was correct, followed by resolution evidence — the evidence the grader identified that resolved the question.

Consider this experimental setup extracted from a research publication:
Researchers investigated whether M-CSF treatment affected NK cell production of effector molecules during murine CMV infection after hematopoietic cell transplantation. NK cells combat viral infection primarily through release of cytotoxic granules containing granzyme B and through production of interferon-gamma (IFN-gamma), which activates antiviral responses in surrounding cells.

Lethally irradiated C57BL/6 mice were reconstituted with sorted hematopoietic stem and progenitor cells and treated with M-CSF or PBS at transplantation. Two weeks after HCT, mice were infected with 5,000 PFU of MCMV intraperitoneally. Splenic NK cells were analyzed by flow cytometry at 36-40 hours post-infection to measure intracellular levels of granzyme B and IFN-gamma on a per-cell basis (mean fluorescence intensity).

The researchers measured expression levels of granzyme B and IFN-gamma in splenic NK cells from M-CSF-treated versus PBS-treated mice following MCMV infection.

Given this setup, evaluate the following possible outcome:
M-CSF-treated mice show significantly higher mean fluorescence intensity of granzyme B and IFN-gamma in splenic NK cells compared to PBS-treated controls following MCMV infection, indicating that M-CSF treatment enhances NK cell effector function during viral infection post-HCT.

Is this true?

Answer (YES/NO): YES